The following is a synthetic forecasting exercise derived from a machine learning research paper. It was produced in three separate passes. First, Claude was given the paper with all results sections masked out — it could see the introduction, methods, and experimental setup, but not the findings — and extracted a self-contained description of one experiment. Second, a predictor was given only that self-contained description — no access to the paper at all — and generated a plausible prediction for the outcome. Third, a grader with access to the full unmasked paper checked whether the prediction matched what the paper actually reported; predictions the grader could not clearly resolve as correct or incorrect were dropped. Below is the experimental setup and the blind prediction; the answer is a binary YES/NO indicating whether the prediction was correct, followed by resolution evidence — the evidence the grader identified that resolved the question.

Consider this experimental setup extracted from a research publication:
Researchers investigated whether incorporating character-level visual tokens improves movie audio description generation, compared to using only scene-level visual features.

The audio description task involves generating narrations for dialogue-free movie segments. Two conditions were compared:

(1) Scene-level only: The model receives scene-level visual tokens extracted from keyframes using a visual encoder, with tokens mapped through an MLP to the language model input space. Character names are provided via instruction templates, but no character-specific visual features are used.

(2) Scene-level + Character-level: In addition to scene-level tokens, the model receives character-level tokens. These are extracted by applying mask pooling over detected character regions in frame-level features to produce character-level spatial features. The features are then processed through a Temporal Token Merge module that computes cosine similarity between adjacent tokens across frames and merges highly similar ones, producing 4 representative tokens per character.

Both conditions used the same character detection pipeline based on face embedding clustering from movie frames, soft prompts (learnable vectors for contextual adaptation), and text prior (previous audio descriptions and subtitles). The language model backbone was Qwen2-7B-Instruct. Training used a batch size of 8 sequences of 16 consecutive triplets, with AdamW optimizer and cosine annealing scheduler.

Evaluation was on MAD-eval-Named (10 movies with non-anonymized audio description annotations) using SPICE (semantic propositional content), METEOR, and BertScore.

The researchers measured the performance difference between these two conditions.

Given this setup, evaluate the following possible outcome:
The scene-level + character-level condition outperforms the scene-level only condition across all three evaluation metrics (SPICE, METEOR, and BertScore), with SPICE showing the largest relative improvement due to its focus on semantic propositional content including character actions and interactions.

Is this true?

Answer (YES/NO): YES